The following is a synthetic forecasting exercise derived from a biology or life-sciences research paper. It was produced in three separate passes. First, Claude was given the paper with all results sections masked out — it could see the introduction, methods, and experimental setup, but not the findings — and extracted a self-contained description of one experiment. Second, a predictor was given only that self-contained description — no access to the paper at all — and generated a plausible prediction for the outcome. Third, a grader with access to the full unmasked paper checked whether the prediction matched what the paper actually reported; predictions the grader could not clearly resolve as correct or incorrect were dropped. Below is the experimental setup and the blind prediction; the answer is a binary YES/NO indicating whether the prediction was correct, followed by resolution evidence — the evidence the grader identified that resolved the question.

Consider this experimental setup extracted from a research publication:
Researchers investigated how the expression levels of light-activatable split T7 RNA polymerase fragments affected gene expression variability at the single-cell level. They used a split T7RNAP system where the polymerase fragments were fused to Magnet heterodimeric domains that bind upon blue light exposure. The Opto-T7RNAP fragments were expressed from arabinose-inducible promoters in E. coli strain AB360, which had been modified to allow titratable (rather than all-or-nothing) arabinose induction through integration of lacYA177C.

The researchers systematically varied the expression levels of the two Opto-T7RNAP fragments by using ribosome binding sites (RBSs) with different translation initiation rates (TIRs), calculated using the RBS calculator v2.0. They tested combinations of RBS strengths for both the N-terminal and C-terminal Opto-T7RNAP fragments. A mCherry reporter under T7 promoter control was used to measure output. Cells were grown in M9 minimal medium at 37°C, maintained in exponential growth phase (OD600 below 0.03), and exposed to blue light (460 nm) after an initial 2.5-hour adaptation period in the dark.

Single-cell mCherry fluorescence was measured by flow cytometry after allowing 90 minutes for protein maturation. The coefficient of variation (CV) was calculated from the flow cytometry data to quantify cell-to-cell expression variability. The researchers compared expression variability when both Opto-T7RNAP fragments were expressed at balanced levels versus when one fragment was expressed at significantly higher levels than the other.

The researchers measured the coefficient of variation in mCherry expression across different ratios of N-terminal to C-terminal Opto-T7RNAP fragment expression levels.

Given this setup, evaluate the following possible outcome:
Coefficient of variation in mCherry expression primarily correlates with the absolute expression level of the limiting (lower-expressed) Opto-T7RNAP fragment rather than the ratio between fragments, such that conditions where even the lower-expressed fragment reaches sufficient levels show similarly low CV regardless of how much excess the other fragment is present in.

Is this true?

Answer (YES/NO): NO